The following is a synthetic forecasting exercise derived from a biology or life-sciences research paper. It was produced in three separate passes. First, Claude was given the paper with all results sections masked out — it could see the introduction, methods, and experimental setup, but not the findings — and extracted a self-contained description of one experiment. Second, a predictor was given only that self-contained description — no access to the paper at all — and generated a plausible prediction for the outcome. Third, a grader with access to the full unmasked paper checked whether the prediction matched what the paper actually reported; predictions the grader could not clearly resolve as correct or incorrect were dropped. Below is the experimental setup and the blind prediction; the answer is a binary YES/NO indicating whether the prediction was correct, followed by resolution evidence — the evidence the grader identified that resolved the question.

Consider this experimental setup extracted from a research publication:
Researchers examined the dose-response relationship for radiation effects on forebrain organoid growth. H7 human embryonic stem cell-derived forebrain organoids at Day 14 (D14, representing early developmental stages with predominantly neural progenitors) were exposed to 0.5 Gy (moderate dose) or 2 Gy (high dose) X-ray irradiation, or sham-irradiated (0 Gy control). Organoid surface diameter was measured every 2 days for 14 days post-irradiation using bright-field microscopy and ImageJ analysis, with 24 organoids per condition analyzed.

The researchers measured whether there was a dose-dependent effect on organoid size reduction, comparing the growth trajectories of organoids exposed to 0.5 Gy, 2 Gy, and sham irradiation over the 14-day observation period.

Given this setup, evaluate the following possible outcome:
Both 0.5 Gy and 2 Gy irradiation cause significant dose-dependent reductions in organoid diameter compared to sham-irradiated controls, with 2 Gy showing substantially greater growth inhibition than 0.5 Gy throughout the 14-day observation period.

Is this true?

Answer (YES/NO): YES